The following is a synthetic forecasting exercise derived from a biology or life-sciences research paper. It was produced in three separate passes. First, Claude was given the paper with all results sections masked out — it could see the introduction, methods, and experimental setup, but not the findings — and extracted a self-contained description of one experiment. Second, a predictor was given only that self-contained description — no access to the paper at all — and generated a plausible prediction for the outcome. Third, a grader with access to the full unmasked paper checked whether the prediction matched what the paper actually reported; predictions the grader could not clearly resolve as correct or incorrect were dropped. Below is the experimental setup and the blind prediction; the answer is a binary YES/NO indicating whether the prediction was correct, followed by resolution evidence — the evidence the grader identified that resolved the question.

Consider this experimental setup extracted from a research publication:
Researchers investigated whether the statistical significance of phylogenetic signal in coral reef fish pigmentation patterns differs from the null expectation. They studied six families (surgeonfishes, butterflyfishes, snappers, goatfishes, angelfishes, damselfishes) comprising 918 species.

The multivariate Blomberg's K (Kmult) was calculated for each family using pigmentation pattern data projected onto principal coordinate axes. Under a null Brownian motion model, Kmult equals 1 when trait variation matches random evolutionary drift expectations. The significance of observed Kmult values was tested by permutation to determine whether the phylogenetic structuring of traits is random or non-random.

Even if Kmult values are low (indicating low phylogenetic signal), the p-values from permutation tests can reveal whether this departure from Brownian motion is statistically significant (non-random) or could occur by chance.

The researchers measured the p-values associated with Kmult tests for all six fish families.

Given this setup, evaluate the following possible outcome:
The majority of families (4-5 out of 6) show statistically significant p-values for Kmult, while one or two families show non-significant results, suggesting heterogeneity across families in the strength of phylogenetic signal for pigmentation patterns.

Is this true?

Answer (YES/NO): NO